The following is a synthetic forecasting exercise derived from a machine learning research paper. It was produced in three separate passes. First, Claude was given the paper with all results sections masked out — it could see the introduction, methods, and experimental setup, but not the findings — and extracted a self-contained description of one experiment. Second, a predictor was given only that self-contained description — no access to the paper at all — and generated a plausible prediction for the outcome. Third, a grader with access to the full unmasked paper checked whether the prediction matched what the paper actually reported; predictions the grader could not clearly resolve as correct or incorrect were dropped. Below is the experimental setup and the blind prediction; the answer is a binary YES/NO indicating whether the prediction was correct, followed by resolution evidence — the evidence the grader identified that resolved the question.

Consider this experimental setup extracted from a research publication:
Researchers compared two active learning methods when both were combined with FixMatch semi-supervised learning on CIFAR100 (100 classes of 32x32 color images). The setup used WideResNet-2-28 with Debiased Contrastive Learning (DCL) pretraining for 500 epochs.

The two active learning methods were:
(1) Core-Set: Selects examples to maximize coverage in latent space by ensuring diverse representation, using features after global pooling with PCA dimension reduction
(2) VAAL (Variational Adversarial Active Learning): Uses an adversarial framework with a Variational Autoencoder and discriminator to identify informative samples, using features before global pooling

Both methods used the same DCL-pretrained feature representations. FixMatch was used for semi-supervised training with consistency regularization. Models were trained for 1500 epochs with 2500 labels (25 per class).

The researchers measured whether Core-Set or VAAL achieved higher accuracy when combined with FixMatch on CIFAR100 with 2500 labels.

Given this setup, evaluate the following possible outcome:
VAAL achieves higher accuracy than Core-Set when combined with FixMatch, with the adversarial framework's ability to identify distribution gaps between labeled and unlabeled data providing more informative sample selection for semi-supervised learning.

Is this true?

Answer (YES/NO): NO